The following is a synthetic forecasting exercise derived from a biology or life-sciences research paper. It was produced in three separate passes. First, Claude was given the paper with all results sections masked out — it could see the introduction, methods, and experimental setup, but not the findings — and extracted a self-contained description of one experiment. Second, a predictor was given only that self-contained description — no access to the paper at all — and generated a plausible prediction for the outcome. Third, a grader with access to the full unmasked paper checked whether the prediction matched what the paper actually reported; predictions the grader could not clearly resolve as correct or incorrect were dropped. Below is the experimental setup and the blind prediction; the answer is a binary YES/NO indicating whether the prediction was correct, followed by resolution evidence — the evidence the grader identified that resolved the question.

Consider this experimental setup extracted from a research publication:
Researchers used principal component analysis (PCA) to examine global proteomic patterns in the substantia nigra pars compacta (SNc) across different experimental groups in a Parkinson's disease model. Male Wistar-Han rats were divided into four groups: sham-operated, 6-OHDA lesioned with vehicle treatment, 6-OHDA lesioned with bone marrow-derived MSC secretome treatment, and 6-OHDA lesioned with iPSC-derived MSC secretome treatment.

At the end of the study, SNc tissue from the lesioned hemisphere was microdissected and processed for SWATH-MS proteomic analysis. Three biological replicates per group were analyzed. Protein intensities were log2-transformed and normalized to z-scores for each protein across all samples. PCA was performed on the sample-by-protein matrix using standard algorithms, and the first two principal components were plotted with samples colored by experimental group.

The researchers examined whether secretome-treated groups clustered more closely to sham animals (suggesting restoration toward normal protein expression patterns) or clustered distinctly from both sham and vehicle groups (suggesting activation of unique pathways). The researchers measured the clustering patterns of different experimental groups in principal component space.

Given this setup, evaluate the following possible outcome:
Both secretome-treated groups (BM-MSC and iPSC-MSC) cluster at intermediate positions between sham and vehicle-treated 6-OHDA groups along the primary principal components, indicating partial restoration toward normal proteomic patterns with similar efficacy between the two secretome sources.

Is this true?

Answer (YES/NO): NO